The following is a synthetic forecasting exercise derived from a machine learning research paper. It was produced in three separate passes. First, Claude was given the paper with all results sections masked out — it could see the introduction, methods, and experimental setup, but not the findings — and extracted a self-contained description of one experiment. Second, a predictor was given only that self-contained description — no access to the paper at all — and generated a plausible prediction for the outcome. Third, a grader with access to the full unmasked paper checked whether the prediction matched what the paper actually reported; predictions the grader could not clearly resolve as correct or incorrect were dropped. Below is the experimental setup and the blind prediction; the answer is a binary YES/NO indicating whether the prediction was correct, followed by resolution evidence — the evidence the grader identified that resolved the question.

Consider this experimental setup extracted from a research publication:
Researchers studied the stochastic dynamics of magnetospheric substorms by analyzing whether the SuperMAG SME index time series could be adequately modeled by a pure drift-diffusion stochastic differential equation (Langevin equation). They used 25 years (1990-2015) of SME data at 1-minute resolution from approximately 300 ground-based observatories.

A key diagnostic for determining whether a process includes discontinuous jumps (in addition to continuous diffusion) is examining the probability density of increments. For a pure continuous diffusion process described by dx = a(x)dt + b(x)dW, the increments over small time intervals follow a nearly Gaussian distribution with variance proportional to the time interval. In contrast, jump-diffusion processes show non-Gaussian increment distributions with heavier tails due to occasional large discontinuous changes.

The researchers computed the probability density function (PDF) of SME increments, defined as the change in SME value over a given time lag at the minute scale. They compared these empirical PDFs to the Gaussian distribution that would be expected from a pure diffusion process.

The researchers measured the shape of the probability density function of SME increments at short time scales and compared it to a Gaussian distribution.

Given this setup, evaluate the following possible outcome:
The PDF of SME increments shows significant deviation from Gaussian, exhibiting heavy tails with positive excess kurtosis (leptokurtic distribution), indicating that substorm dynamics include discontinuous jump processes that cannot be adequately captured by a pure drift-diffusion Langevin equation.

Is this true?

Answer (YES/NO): YES